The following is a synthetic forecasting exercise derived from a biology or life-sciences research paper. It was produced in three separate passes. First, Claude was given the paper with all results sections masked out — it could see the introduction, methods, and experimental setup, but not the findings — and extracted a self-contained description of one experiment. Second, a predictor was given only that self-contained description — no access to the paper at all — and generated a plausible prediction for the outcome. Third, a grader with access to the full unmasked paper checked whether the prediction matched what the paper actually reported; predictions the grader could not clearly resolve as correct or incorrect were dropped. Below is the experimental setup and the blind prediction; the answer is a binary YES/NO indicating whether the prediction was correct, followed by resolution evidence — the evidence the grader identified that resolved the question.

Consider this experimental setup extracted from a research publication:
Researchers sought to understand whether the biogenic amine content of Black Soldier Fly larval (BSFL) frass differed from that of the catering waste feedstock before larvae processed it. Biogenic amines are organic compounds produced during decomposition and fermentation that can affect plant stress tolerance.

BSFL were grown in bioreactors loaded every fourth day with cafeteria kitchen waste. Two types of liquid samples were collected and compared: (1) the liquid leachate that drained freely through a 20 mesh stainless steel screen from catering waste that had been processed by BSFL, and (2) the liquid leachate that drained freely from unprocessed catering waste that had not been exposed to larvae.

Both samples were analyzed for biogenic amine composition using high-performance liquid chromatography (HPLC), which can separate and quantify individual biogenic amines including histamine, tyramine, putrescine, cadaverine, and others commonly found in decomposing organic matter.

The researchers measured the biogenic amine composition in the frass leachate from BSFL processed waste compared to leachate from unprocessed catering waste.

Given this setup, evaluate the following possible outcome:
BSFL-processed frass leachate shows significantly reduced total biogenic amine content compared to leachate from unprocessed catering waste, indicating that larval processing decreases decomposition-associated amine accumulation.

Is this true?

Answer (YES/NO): YES